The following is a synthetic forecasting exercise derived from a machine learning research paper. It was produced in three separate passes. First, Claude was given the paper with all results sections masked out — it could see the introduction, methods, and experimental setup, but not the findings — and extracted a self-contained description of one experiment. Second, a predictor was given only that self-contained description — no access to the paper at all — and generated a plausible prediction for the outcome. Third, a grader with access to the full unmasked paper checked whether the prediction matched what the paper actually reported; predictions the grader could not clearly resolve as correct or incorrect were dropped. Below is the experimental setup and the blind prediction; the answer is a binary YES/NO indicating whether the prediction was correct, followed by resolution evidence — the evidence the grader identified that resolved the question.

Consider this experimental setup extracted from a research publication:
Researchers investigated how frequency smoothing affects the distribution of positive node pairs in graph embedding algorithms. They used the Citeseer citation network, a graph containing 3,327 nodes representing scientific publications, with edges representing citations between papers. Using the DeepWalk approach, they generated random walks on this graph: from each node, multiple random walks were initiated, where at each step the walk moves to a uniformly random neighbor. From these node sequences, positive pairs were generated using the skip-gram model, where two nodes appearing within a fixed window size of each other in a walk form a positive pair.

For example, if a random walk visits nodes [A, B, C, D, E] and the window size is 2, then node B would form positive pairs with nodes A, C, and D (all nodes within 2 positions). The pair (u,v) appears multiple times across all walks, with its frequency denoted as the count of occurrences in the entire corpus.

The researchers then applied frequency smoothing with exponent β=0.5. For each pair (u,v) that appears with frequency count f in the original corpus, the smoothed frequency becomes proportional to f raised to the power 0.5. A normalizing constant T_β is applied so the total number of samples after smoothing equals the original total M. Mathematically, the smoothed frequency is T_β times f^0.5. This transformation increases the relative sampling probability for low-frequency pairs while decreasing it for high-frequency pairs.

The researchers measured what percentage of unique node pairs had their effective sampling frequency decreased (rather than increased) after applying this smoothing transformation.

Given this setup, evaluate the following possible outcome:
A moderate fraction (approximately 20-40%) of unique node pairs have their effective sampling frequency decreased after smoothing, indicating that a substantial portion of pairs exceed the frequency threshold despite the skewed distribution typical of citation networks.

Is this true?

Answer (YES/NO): NO